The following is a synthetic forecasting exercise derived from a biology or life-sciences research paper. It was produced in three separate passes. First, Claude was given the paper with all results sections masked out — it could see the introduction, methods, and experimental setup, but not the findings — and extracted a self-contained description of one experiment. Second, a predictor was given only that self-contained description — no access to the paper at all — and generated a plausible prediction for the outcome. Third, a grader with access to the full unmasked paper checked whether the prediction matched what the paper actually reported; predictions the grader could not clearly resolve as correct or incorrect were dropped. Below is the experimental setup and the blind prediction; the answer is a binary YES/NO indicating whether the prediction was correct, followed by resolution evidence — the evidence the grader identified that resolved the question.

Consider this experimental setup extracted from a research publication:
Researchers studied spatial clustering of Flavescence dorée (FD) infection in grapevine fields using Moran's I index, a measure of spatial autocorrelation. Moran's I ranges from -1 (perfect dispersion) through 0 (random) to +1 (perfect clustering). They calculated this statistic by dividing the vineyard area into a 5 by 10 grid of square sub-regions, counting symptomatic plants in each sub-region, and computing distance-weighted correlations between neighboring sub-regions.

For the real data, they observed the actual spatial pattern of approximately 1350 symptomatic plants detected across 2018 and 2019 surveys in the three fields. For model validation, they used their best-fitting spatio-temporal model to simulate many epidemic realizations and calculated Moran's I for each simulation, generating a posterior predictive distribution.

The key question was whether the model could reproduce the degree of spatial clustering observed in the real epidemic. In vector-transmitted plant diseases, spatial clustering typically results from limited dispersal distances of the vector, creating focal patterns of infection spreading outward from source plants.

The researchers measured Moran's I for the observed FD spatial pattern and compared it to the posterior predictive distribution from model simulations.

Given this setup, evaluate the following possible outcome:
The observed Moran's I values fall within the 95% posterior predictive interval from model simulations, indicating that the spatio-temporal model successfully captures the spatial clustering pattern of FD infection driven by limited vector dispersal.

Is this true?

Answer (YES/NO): YES